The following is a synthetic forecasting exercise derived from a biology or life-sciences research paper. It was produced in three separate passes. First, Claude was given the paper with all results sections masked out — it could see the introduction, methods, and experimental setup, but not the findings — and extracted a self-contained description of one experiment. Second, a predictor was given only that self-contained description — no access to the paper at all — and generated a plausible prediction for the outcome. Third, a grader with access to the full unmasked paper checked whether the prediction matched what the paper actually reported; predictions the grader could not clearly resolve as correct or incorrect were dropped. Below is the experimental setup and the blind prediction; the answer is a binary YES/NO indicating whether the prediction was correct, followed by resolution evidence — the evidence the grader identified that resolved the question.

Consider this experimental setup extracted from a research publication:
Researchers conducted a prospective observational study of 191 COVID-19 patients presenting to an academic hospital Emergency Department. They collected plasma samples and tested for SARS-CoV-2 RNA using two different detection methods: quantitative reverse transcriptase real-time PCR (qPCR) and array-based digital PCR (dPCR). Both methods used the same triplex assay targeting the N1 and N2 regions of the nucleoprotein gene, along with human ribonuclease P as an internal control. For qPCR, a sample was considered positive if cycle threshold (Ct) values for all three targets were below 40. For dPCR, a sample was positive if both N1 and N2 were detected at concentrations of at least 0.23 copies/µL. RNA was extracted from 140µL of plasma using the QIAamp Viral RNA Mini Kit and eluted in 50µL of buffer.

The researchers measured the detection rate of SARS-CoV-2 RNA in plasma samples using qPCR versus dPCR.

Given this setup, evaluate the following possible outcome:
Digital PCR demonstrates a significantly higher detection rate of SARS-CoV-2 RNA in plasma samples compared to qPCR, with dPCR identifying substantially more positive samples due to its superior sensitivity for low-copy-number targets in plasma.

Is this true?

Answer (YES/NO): YES